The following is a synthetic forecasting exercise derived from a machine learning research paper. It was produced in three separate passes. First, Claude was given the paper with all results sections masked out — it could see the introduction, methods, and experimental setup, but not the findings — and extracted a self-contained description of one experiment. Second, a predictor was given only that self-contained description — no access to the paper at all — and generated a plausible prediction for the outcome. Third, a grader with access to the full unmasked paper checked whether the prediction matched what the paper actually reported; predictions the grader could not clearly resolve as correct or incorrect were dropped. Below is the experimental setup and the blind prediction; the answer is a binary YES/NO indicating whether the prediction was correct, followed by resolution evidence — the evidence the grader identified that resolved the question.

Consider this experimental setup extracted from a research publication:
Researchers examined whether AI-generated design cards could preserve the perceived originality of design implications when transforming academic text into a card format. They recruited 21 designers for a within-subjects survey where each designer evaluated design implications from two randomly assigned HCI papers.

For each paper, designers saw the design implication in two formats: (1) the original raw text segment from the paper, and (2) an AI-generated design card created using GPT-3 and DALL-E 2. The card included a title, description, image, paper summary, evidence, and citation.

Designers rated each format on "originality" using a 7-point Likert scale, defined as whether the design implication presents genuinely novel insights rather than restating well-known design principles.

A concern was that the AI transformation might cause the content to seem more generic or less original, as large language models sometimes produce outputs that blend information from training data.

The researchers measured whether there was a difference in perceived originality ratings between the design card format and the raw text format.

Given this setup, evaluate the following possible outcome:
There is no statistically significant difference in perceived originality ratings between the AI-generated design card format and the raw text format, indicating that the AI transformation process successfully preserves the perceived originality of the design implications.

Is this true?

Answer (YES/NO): YES